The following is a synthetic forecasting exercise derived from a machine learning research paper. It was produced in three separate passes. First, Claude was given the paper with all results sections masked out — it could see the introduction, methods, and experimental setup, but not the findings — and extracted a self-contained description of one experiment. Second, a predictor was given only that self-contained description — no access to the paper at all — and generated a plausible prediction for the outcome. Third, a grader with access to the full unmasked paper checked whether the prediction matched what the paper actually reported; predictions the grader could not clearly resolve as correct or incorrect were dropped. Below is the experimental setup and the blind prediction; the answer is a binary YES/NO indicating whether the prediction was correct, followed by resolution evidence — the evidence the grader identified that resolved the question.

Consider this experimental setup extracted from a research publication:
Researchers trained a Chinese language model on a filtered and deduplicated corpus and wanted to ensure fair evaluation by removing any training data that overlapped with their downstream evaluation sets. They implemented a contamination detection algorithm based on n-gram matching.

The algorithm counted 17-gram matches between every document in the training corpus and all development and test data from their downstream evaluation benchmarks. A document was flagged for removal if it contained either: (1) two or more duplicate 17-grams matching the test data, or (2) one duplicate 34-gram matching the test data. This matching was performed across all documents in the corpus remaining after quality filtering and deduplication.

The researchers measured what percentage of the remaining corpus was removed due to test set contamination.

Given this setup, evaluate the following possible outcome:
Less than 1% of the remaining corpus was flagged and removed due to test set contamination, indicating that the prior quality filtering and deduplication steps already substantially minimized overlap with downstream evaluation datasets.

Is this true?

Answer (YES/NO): YES